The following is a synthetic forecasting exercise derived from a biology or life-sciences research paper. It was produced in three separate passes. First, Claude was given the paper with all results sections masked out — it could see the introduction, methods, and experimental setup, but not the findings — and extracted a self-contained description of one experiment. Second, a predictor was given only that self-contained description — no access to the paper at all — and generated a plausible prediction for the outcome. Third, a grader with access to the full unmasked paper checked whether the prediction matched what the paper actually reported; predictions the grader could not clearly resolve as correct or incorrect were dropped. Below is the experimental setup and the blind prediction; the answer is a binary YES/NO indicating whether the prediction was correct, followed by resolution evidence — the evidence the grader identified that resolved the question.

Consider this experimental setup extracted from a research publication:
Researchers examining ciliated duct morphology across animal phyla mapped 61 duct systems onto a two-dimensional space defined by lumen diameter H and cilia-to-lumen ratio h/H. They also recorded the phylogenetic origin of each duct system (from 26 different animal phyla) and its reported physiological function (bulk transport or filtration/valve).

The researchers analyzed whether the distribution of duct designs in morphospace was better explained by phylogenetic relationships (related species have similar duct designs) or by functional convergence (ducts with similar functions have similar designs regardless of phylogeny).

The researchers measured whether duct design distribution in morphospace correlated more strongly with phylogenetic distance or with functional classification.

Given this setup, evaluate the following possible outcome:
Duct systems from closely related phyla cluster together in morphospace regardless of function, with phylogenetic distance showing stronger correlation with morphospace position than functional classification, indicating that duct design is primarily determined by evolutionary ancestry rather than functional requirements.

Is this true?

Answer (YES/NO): NO